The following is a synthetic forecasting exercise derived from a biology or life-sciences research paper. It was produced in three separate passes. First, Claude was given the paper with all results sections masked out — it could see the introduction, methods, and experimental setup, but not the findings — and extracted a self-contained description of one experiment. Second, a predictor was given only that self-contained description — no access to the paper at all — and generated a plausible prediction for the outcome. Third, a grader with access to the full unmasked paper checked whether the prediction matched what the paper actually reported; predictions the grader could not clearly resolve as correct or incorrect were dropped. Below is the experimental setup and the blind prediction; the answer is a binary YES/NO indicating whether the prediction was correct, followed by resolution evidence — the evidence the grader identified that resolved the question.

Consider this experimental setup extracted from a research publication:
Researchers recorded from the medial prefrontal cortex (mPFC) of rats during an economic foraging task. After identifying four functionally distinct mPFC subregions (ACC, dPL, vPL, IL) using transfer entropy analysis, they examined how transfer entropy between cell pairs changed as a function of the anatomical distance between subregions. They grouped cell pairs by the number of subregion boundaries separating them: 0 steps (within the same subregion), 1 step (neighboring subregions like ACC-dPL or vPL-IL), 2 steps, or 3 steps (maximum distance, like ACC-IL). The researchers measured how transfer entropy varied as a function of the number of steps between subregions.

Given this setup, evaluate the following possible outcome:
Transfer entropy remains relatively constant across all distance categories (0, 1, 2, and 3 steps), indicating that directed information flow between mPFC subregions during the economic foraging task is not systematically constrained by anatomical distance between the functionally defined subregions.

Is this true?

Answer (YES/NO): NO